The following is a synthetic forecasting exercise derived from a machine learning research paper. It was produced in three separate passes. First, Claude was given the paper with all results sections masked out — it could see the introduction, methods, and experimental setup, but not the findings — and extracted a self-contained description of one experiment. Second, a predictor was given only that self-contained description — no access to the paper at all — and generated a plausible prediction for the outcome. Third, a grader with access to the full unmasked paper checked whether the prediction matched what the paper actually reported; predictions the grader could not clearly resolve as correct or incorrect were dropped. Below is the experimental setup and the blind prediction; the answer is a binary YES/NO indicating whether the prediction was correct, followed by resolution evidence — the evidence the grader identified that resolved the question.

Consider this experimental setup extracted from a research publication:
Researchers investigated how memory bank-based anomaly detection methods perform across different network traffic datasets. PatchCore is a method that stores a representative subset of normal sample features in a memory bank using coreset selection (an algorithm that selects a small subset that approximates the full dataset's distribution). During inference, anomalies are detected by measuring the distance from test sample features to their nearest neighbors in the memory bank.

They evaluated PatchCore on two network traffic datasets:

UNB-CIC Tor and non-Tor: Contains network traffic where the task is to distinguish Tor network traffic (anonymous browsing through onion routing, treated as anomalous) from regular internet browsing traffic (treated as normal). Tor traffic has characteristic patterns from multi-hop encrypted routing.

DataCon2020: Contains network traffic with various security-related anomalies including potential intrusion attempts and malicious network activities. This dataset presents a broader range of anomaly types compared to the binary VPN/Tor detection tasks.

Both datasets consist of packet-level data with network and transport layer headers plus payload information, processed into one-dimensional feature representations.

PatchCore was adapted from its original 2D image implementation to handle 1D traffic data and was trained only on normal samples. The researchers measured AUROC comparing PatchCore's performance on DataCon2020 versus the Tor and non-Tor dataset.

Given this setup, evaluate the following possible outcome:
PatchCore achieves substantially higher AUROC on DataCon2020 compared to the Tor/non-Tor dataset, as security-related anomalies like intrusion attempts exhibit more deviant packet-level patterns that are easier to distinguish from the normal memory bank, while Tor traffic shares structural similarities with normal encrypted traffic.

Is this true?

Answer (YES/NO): NO